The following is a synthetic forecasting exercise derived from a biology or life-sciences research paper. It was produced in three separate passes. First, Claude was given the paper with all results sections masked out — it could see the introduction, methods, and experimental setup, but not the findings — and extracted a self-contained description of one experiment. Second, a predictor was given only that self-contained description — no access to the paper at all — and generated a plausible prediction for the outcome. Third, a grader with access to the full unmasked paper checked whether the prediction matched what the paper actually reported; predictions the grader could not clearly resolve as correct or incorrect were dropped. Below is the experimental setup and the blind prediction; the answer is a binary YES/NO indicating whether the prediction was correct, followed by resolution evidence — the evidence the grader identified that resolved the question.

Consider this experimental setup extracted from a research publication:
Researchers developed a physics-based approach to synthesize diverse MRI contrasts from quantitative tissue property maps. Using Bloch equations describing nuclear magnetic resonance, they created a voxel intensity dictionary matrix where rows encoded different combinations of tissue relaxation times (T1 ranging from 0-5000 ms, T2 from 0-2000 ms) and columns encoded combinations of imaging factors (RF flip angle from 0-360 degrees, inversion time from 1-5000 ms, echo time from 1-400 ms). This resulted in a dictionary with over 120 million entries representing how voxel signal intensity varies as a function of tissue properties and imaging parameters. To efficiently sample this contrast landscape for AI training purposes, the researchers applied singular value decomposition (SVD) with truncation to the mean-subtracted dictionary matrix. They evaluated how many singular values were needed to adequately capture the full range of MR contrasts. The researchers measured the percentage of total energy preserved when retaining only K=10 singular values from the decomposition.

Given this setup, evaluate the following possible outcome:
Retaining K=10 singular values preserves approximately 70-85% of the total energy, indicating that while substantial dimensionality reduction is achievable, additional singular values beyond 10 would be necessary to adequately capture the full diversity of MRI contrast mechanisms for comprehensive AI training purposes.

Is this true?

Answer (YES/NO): NO